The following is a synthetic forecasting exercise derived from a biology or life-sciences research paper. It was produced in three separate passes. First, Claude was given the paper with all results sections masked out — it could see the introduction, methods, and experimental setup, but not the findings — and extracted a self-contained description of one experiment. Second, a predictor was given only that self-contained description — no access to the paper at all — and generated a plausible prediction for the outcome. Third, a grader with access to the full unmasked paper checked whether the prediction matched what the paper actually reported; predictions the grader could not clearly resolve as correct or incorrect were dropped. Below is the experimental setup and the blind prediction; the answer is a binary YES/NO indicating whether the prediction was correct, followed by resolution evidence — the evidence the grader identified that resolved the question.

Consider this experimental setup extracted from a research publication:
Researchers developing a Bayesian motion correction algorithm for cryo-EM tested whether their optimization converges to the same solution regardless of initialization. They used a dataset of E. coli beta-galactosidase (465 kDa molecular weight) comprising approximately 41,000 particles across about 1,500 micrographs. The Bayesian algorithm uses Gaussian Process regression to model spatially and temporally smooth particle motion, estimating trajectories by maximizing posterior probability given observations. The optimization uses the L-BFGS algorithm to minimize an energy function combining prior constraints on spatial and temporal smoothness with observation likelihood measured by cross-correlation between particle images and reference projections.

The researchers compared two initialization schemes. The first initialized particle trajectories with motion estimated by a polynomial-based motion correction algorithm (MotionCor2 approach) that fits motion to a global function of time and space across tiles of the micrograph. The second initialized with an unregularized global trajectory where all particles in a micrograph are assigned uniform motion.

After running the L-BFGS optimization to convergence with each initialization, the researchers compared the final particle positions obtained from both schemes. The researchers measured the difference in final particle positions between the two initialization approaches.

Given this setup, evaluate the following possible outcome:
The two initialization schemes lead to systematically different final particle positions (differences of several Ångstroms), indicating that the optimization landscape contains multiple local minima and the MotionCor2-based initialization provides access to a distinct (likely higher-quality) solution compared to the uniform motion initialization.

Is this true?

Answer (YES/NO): NO